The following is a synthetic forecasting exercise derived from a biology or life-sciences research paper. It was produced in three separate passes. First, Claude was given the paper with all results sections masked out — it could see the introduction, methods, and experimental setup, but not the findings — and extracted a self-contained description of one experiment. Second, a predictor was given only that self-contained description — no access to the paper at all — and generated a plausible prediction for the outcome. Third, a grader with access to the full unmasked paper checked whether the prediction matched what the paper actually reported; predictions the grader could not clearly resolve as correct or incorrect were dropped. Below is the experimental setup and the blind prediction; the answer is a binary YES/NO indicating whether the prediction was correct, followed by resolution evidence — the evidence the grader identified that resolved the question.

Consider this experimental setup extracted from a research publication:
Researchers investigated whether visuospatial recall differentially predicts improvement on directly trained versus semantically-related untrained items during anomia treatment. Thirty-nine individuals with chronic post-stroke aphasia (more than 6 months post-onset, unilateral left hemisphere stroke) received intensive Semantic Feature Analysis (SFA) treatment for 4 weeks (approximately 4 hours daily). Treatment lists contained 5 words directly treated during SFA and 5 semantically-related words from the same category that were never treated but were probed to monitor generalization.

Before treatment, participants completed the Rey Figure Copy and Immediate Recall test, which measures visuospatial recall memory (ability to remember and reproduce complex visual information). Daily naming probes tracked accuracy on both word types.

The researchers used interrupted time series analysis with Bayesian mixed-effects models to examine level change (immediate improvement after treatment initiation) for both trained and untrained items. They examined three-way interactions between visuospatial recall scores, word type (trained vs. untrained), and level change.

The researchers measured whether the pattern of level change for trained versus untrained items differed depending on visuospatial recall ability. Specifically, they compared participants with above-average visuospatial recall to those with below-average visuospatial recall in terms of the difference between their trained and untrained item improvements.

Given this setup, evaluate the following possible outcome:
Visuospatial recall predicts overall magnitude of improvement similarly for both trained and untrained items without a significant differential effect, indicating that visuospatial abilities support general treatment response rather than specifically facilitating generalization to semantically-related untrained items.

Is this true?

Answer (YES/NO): NO